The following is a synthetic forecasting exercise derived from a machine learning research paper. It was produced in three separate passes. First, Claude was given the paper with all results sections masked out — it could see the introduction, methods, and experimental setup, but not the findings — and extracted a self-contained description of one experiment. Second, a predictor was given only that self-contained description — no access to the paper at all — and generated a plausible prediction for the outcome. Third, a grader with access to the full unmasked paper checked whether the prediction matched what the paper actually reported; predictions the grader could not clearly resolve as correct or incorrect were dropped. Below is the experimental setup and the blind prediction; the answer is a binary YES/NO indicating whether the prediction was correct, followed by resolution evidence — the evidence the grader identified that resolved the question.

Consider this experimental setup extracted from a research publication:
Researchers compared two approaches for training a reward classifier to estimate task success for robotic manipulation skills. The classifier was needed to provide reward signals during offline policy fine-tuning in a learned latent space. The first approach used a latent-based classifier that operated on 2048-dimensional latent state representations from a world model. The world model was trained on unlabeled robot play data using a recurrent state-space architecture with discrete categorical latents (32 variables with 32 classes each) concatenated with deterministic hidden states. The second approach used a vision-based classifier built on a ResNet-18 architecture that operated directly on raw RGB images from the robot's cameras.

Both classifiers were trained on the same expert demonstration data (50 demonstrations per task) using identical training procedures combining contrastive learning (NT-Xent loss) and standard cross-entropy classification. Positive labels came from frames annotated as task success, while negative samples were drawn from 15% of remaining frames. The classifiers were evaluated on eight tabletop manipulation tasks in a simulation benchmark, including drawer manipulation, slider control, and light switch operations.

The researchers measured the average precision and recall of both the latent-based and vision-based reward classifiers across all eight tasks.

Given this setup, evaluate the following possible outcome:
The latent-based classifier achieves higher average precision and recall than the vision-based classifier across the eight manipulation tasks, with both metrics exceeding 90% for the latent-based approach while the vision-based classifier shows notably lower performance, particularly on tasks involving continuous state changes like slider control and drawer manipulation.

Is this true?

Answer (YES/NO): NO